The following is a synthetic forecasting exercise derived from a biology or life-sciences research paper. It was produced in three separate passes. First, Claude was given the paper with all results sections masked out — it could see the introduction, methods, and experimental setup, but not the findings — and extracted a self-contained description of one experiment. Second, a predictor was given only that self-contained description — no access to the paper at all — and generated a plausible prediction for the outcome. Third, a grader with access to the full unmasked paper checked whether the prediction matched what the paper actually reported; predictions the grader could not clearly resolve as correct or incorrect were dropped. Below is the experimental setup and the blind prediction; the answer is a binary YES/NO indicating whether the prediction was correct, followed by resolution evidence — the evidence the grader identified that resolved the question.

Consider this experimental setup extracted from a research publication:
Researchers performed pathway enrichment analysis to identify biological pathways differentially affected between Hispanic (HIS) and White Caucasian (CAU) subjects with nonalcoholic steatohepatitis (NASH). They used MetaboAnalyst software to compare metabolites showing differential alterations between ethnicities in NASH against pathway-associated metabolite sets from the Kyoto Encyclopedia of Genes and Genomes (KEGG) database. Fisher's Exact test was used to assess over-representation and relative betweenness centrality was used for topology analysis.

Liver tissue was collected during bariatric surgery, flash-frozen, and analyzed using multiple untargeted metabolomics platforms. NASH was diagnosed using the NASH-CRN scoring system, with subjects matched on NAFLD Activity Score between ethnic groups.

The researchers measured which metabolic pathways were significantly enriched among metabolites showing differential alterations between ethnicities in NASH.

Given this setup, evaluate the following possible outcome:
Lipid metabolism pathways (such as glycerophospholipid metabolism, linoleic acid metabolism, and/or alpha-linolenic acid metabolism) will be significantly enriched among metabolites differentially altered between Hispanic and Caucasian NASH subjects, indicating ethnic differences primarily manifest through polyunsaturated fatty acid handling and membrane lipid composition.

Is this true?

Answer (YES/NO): YES